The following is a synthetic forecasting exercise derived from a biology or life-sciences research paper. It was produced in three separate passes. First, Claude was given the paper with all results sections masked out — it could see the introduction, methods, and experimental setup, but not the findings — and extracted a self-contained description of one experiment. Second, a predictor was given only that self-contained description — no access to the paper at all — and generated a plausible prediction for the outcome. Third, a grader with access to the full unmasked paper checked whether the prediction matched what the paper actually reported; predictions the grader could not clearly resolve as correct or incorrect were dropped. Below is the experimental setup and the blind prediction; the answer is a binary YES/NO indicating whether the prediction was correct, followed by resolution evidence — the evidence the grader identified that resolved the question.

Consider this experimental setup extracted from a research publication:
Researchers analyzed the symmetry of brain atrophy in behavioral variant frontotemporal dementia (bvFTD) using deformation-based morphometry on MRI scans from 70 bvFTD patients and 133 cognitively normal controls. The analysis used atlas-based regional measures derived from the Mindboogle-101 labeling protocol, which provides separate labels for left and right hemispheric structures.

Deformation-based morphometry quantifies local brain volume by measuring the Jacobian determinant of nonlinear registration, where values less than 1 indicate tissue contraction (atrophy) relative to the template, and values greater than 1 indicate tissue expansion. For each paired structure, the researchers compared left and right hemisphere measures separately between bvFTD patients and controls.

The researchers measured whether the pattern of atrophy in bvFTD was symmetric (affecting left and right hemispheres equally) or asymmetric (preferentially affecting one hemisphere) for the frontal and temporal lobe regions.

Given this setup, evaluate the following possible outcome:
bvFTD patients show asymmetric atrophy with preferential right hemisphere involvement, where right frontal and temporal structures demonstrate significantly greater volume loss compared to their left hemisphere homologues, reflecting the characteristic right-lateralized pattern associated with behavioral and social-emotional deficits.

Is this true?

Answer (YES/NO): NO